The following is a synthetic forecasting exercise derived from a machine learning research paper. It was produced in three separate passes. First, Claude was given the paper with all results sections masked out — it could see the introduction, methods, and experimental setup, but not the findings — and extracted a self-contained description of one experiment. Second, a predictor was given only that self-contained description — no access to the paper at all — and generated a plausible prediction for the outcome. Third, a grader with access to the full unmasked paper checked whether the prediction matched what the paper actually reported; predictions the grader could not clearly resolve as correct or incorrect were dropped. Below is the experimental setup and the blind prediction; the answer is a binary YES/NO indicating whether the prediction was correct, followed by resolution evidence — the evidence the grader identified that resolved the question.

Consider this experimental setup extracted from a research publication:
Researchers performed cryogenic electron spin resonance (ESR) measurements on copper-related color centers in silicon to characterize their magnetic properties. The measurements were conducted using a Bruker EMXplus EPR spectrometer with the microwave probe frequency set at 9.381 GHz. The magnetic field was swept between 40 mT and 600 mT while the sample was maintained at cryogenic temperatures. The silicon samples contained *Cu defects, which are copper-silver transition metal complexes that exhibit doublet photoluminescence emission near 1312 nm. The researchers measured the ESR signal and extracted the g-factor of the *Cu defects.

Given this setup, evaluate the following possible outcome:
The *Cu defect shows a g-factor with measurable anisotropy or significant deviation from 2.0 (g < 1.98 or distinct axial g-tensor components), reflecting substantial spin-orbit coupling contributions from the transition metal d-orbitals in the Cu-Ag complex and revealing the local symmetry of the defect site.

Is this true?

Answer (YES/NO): NO